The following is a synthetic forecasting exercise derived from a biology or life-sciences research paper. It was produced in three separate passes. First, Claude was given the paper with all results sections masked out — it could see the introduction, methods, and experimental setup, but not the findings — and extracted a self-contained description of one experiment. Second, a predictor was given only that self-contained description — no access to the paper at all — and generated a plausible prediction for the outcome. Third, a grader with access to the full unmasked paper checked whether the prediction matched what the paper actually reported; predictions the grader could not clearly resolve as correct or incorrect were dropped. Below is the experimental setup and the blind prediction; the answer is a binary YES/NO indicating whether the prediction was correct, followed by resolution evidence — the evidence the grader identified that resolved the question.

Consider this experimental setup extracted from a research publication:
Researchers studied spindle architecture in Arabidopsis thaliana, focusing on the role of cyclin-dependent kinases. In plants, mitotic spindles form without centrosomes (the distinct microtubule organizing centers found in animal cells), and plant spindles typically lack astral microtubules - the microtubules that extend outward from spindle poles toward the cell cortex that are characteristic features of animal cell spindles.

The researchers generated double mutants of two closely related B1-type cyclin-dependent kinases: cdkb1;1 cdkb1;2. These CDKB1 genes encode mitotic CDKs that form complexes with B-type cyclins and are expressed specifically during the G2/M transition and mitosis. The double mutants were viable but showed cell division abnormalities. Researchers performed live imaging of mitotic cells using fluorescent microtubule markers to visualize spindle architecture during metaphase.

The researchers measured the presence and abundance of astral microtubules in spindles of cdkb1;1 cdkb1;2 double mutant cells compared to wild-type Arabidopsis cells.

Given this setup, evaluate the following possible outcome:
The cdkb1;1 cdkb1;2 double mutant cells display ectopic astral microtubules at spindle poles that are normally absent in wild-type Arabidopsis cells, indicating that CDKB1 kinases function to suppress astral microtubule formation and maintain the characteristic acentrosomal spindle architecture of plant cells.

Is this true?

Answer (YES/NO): YES